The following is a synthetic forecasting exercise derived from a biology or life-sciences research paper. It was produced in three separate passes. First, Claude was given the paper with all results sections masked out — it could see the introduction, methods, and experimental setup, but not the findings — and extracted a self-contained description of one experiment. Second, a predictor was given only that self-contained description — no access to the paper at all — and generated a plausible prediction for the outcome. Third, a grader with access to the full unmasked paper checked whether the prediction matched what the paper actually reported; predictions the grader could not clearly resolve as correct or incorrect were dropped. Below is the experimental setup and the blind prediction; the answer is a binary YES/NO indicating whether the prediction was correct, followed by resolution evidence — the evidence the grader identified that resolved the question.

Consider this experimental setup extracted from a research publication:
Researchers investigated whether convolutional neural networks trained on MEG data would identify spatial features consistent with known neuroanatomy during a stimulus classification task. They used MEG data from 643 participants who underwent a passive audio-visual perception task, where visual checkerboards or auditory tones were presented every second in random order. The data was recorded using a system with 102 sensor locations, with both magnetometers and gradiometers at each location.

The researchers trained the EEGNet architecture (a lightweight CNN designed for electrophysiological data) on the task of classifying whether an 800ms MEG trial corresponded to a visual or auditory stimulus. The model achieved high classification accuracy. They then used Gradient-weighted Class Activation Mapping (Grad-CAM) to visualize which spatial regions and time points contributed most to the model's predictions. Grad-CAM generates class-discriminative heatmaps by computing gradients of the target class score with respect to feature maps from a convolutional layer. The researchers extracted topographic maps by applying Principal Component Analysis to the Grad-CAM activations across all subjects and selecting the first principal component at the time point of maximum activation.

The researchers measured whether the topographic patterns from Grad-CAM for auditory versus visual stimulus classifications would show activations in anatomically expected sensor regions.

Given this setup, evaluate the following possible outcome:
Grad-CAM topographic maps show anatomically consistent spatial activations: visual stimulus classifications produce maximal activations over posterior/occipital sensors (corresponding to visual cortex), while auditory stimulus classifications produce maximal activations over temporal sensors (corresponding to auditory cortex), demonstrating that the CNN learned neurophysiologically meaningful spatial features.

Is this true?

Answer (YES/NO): YES